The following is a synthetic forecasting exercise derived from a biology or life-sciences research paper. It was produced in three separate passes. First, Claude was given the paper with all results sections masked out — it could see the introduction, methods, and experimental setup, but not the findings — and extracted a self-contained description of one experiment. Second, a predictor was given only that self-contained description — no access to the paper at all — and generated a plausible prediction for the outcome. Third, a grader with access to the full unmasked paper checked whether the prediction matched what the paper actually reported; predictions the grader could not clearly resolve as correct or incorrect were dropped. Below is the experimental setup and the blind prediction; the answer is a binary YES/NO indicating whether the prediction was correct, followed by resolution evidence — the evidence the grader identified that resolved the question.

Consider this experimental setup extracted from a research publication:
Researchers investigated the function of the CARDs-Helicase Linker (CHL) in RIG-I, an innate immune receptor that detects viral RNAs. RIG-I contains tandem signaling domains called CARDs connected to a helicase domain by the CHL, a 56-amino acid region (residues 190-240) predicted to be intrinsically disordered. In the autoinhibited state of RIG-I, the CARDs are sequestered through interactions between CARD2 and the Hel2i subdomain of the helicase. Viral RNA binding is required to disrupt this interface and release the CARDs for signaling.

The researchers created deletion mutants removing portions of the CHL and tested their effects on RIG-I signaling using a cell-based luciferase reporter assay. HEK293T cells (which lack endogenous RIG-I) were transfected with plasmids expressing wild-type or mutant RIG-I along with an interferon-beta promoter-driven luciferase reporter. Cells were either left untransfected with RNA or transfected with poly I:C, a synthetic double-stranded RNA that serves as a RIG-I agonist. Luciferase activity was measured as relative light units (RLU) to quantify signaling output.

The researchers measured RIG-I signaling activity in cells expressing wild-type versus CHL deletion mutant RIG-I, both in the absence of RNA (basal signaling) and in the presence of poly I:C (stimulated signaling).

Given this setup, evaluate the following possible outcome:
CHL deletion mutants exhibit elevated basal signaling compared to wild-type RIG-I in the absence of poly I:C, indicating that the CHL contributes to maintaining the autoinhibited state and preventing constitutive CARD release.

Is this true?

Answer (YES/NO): YES